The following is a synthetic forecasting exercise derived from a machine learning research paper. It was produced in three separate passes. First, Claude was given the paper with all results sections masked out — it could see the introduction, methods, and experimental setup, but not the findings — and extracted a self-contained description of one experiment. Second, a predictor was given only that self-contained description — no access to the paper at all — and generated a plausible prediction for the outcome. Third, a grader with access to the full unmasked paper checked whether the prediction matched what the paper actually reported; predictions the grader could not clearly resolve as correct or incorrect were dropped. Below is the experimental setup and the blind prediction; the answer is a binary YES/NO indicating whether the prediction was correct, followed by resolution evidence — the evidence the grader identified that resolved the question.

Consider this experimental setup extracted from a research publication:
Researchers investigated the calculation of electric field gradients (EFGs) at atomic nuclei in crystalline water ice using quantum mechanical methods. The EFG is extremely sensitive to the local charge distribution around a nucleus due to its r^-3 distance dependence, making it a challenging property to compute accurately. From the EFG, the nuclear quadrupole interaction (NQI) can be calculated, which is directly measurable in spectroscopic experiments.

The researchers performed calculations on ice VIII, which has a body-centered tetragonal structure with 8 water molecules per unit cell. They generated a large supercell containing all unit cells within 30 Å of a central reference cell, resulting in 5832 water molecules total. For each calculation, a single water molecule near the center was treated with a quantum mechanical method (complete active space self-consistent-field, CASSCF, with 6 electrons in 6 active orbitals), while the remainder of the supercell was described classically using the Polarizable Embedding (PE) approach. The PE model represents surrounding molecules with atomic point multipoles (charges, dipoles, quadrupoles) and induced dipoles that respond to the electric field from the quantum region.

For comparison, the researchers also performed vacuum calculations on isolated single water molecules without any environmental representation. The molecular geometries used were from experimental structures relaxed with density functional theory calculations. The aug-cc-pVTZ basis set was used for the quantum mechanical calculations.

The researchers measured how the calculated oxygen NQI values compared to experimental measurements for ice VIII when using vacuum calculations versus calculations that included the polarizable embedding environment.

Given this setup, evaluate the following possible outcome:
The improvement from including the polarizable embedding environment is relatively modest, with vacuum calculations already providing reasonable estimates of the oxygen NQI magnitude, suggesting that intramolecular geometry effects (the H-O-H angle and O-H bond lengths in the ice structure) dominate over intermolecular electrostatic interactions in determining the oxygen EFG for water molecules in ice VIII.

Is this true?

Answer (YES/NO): NO